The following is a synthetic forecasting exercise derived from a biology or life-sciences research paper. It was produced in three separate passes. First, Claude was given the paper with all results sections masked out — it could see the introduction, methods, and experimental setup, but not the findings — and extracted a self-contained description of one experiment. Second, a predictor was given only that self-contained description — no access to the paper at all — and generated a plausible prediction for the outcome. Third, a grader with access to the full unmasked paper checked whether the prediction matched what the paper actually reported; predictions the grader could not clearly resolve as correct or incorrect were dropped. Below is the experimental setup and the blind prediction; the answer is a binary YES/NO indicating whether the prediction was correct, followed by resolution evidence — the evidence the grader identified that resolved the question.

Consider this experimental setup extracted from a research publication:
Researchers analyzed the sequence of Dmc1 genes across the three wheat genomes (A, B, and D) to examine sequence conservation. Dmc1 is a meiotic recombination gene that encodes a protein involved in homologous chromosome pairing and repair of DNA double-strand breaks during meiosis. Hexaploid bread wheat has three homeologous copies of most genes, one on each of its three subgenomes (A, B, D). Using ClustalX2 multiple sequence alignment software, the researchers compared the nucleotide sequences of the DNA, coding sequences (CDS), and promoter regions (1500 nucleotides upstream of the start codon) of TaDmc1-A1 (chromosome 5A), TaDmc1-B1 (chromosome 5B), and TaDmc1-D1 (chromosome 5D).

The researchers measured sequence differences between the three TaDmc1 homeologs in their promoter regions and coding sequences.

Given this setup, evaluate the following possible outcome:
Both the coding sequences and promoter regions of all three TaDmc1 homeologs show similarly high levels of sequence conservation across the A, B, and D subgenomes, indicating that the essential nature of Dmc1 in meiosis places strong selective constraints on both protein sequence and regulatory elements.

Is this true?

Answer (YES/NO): NO